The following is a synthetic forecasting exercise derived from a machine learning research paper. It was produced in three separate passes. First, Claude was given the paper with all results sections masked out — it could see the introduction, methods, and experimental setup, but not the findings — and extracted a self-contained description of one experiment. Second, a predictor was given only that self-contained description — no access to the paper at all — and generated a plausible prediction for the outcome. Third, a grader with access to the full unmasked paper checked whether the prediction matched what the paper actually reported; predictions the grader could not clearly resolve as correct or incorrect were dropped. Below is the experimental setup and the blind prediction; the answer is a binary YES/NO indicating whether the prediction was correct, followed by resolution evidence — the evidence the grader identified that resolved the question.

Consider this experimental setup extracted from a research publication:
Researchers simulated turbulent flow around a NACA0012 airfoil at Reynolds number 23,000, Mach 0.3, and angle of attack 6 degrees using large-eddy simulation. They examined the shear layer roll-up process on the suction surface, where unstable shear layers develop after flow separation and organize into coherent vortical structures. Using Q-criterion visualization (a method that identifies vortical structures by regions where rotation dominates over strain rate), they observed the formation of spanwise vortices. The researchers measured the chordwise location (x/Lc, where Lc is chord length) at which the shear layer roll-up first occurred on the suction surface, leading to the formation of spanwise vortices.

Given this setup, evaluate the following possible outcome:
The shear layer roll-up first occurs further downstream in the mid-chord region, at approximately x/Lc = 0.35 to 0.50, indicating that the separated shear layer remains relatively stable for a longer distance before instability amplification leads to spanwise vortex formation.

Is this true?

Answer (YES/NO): YES